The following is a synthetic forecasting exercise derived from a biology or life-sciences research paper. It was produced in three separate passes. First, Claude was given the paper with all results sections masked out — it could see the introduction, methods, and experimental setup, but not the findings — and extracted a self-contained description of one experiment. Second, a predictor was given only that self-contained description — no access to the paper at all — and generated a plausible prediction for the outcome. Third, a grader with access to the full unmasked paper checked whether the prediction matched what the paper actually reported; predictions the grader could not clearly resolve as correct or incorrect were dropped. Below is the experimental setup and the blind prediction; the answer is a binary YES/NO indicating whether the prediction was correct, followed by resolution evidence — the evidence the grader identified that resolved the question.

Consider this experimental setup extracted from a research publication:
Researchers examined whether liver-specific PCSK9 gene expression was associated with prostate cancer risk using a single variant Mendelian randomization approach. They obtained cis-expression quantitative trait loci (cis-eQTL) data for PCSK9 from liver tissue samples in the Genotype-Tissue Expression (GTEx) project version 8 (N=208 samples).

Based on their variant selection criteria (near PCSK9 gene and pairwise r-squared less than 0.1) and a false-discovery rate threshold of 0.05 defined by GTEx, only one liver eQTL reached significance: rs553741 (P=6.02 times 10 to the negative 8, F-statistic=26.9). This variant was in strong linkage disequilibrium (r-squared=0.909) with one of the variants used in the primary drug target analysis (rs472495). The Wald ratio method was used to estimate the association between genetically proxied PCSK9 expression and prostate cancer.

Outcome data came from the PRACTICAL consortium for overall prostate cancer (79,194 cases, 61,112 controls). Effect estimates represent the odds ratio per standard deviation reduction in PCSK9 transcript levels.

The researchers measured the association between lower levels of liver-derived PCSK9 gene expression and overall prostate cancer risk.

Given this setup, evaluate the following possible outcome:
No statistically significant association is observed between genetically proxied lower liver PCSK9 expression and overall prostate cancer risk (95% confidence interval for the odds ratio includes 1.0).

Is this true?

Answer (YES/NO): NO